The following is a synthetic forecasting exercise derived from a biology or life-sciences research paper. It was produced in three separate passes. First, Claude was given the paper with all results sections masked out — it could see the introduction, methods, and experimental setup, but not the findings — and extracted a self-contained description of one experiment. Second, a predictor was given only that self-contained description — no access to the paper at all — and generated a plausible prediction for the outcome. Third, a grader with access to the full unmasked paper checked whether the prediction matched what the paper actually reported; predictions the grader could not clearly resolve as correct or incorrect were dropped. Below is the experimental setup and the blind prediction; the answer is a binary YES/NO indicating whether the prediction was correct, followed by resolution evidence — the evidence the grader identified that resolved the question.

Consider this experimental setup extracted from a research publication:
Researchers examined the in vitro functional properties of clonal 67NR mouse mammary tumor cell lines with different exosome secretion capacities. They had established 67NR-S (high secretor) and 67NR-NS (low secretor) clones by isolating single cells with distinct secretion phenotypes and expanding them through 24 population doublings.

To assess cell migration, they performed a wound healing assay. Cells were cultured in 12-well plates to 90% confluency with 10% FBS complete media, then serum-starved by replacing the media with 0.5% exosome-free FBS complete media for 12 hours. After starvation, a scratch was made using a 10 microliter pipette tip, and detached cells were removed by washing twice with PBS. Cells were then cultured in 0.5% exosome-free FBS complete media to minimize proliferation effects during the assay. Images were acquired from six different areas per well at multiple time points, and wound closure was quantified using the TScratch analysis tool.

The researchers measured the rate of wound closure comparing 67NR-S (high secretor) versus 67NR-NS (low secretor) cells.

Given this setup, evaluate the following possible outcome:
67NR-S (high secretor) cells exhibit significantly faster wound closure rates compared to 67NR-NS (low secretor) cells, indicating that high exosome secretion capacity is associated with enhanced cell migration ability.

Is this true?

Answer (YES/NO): YES